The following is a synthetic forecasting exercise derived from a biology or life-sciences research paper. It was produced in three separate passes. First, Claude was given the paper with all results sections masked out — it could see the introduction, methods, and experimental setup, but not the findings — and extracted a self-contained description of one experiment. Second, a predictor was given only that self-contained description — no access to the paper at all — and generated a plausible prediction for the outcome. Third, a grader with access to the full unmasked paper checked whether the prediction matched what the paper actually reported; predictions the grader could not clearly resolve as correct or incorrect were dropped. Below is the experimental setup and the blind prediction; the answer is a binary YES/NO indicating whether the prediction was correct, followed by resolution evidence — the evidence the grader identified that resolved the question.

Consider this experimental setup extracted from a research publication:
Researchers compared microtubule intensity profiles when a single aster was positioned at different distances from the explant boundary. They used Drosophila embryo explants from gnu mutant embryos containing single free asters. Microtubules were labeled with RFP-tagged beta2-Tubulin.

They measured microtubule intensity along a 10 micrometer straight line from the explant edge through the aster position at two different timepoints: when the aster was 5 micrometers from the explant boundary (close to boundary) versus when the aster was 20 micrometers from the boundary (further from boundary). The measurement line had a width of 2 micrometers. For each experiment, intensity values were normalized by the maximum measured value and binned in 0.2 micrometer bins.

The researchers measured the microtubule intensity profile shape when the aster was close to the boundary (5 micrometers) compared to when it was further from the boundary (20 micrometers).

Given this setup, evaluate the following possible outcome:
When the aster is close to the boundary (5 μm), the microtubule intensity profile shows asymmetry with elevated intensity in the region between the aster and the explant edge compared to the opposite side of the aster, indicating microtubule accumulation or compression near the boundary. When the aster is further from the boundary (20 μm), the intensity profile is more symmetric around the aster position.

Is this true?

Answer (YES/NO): NO